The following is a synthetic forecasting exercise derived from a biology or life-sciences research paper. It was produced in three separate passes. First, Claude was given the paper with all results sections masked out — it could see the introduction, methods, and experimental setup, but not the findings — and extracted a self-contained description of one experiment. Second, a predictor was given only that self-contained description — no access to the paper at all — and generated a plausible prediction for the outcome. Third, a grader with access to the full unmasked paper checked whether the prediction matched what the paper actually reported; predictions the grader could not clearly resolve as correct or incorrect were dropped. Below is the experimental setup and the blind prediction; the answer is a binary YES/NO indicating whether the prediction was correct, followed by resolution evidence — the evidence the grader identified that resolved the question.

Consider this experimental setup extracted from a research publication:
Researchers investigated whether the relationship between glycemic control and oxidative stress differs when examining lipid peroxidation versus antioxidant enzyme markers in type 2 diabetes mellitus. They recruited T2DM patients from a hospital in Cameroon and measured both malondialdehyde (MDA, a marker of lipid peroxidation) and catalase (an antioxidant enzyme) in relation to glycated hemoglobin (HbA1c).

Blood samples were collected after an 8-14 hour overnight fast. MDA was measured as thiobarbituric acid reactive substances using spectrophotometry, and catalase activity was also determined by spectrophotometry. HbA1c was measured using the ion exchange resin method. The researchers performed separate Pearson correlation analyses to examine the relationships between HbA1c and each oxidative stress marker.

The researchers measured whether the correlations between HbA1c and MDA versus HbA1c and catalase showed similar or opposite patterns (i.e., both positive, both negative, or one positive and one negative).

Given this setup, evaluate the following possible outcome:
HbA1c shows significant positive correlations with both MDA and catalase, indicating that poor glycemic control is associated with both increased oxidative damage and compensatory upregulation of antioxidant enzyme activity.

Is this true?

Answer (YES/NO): NO